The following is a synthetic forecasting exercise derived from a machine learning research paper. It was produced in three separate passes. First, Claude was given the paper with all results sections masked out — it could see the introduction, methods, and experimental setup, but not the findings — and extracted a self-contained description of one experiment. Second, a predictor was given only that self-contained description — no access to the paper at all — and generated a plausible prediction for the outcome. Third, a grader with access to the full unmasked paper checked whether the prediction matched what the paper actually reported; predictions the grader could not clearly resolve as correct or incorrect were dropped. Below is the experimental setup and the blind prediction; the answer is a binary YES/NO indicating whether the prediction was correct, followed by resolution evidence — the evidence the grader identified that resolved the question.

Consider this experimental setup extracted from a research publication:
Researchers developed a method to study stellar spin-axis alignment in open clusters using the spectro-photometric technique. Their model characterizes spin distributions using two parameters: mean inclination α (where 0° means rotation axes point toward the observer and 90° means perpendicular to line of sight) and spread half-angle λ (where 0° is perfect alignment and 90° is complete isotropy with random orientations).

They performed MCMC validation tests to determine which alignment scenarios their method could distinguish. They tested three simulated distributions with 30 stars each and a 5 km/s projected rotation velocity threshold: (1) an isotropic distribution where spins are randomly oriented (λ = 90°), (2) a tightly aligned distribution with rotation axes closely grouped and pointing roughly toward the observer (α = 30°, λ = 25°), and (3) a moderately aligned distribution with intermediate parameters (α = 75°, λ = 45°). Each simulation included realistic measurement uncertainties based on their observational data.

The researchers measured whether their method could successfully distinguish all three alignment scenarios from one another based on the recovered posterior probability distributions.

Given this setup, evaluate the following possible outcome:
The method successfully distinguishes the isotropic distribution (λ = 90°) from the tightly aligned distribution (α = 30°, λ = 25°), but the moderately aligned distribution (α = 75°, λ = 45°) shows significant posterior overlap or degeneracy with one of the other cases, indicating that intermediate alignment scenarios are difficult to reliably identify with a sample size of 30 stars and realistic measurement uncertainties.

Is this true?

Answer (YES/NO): YES